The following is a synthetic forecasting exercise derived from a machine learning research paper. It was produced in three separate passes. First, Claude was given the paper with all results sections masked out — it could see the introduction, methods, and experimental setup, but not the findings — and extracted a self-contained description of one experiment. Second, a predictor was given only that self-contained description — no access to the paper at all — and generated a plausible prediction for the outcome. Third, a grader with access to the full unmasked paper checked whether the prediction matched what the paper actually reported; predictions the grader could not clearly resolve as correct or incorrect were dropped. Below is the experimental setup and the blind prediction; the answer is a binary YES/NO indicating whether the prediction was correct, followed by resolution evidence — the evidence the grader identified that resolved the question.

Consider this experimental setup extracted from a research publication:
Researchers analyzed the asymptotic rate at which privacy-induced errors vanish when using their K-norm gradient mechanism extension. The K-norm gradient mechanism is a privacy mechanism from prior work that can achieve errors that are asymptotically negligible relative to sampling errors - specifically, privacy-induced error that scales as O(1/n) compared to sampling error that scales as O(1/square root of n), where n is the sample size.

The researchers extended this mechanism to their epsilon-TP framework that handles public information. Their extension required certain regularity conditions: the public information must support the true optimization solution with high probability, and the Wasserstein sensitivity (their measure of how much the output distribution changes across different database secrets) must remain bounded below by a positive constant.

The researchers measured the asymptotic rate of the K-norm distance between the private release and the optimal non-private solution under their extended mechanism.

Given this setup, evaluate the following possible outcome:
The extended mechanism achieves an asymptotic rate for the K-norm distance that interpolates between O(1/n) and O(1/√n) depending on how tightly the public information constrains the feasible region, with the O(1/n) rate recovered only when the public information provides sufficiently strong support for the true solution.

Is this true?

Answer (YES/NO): NO